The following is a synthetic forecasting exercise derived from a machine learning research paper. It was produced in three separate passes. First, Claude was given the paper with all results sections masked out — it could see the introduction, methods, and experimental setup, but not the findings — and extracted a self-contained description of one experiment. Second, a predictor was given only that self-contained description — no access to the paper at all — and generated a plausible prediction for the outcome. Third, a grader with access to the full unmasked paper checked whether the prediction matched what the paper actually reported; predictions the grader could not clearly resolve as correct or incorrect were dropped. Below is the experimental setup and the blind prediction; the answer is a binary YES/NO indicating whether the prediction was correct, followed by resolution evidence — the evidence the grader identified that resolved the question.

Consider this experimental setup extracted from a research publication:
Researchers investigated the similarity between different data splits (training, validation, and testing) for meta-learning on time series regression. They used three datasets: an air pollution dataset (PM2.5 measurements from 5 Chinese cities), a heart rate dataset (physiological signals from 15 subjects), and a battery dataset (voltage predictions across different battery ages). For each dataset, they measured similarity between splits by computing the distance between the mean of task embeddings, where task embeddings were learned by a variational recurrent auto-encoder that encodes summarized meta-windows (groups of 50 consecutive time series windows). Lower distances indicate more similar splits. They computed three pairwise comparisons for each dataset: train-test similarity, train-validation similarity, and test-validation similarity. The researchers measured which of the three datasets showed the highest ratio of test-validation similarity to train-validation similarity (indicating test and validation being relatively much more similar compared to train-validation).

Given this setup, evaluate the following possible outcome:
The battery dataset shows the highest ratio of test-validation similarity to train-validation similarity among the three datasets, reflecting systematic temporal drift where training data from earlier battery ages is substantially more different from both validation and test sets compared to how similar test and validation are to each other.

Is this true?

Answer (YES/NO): YES